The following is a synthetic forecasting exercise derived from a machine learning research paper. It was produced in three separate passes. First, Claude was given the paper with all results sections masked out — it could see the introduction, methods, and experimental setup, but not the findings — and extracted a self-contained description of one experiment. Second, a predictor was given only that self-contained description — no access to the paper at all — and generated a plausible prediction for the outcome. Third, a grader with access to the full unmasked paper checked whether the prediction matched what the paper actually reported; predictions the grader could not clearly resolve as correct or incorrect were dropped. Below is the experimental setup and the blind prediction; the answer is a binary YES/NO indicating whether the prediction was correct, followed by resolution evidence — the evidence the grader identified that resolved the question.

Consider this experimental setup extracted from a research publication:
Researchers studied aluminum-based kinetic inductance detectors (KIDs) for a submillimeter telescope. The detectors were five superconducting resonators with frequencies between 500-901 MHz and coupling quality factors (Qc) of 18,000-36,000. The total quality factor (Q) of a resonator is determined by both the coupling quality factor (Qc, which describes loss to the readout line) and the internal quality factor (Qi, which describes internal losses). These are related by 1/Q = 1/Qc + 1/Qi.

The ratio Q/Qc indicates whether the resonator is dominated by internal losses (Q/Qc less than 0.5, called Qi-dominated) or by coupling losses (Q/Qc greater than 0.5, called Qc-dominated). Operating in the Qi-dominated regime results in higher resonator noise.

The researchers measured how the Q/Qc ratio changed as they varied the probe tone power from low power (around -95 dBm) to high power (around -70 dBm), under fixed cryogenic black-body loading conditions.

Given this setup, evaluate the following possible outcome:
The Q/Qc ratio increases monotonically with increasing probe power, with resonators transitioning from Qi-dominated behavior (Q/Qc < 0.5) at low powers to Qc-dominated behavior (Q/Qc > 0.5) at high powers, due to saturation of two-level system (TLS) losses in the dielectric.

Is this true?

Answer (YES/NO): NO